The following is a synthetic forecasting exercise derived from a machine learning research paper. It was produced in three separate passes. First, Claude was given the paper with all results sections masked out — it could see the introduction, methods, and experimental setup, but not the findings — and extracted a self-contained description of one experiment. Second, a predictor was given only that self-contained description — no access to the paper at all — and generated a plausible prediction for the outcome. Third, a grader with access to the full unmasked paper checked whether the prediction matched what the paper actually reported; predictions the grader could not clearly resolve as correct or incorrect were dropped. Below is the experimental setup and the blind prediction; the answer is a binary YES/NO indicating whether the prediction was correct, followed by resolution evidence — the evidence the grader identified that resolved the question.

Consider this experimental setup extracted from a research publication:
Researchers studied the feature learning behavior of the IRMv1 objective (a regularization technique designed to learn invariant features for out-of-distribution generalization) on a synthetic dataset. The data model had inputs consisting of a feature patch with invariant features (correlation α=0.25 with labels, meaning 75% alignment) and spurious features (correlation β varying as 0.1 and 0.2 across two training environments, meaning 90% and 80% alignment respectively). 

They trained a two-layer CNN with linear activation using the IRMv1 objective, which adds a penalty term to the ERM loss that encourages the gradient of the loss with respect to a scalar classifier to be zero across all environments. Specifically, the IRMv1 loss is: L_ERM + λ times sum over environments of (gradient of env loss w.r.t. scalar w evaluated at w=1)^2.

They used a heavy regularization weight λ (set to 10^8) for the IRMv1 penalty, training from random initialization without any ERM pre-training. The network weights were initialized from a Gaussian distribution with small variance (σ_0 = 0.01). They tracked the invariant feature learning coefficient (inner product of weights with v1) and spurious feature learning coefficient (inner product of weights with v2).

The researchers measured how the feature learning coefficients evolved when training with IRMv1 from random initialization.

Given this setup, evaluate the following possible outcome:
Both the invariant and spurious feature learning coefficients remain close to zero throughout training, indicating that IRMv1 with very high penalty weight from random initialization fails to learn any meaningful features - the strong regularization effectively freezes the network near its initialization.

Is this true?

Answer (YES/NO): YES